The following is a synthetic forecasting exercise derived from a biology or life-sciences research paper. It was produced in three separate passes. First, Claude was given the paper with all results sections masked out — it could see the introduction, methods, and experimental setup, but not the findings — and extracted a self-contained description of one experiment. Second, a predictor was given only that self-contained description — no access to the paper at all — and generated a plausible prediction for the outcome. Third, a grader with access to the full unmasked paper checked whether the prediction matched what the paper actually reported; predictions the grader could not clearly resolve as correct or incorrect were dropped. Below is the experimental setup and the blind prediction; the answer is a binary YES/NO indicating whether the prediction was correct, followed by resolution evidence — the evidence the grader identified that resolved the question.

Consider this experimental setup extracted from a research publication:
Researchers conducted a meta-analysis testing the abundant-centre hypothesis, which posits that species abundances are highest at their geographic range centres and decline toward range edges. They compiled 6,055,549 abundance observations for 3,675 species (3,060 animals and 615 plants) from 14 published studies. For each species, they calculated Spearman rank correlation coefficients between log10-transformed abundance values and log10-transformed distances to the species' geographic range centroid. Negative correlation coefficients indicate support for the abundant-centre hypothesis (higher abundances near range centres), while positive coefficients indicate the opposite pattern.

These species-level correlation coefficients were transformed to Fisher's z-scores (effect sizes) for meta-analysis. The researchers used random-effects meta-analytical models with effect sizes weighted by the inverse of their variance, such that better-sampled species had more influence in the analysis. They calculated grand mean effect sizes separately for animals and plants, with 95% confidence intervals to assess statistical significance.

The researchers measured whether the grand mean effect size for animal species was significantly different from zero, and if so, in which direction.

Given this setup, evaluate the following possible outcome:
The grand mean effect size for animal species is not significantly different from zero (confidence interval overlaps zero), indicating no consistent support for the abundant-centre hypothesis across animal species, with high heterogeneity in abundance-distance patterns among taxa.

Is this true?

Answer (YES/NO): YES